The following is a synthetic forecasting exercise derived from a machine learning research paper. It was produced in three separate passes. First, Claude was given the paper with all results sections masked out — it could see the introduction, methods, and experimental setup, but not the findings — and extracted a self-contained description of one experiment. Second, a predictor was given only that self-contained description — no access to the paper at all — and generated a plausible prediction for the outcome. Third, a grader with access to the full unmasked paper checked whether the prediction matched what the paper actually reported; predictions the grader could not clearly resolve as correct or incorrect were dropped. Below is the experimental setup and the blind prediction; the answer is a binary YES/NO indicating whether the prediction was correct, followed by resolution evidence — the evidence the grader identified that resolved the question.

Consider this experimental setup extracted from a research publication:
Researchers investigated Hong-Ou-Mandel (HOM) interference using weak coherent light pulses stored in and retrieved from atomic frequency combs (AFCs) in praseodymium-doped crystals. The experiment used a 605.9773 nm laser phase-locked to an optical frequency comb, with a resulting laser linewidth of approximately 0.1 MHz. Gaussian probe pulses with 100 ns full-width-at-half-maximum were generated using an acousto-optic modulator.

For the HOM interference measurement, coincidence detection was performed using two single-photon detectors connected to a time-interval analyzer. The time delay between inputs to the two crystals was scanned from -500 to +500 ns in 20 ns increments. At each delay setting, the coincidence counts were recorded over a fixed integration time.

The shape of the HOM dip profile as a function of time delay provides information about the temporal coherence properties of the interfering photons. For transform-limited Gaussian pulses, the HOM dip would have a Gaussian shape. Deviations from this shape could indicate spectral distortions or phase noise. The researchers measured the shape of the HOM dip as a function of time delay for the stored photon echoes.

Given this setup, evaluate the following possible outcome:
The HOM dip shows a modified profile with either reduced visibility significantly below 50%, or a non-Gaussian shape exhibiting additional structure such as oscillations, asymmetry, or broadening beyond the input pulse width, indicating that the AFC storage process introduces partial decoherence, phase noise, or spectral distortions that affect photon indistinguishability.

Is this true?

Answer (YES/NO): NO